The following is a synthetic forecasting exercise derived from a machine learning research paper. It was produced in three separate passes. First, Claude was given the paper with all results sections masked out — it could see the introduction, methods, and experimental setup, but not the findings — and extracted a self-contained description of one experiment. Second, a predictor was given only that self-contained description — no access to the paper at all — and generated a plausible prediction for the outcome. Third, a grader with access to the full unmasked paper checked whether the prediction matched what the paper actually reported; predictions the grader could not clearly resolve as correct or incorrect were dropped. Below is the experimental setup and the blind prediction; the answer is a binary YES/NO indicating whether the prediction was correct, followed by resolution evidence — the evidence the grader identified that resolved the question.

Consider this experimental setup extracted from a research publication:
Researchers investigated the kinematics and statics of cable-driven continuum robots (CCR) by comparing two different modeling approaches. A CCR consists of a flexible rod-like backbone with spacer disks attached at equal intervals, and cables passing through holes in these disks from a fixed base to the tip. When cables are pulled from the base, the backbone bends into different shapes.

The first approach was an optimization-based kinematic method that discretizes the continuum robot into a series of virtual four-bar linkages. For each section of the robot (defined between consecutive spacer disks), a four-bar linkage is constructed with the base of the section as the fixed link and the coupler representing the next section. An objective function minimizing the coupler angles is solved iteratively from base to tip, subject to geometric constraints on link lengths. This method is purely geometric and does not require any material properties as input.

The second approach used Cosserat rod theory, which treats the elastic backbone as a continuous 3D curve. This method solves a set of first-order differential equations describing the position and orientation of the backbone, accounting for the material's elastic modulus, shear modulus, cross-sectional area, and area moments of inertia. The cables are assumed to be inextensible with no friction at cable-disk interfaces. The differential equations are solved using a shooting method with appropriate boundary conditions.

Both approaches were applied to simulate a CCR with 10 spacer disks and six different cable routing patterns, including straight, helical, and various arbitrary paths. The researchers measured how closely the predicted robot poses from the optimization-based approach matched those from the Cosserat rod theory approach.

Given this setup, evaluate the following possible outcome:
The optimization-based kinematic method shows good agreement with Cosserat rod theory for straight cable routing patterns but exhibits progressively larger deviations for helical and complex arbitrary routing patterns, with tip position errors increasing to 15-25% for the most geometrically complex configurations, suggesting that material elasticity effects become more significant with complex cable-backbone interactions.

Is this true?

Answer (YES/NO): NO